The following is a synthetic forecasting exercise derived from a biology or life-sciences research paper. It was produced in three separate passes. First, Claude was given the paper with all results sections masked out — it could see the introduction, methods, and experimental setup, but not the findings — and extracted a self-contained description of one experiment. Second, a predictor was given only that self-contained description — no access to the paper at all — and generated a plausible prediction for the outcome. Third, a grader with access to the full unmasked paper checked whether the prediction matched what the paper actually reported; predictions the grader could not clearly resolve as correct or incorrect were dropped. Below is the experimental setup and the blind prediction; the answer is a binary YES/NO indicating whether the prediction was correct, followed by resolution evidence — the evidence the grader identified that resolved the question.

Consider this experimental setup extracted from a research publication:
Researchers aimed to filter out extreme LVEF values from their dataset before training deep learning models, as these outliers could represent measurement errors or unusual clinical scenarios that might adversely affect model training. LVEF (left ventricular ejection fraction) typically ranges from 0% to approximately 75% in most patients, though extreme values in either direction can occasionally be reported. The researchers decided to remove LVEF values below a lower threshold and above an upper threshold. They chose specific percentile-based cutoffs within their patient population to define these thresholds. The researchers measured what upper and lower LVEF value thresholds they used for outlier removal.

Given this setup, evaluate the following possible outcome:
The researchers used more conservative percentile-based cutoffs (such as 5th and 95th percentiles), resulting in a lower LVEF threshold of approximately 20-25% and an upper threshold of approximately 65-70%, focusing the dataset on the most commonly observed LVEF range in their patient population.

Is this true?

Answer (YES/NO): NO